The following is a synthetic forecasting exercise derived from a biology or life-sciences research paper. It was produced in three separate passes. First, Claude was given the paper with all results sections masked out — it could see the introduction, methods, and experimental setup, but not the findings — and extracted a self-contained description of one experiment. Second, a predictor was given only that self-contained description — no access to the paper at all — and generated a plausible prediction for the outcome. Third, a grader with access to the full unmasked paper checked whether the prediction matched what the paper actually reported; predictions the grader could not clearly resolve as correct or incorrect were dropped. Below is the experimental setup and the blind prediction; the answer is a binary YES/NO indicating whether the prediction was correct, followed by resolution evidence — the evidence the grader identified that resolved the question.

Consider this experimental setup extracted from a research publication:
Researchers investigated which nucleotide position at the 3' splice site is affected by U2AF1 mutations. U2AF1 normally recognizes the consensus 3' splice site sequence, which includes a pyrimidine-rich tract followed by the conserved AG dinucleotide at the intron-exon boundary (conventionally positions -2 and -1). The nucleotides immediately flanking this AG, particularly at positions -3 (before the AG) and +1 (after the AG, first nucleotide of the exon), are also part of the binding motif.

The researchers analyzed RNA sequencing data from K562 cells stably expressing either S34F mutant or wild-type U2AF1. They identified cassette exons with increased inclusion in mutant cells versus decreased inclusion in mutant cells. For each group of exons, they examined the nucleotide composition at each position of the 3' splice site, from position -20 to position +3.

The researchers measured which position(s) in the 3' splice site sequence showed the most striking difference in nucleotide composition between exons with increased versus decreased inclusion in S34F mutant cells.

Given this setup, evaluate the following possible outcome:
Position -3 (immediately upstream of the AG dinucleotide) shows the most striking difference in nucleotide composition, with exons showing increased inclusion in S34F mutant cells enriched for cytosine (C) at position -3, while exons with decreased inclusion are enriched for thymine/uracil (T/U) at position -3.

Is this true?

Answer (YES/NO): YES